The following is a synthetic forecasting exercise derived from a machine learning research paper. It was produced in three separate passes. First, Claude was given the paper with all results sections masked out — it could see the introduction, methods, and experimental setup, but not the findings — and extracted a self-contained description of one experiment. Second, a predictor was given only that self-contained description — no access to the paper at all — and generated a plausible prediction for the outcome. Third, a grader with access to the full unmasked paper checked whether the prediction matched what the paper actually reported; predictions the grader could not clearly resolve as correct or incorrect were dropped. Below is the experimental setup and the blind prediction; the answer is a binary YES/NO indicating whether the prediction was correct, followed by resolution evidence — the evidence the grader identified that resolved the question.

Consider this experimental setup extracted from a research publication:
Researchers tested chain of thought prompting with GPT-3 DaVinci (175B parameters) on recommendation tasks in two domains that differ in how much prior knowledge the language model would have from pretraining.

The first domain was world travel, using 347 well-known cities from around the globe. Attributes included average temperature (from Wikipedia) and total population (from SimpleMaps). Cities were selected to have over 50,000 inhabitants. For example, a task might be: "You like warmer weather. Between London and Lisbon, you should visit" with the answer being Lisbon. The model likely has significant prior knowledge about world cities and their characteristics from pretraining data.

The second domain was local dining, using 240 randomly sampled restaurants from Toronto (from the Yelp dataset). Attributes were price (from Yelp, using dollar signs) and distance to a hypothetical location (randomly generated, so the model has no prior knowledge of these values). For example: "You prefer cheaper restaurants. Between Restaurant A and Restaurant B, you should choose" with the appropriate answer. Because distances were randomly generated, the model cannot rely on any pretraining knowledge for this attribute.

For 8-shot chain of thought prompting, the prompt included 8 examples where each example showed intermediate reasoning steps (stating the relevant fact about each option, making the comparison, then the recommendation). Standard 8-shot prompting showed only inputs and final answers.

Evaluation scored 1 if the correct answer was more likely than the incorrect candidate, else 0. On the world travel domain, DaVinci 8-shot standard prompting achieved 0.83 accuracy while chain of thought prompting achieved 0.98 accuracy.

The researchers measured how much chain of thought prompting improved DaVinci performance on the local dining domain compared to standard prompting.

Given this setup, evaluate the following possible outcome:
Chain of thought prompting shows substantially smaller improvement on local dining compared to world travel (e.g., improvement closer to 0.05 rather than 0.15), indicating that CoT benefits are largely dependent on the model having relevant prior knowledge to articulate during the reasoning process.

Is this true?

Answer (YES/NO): YES